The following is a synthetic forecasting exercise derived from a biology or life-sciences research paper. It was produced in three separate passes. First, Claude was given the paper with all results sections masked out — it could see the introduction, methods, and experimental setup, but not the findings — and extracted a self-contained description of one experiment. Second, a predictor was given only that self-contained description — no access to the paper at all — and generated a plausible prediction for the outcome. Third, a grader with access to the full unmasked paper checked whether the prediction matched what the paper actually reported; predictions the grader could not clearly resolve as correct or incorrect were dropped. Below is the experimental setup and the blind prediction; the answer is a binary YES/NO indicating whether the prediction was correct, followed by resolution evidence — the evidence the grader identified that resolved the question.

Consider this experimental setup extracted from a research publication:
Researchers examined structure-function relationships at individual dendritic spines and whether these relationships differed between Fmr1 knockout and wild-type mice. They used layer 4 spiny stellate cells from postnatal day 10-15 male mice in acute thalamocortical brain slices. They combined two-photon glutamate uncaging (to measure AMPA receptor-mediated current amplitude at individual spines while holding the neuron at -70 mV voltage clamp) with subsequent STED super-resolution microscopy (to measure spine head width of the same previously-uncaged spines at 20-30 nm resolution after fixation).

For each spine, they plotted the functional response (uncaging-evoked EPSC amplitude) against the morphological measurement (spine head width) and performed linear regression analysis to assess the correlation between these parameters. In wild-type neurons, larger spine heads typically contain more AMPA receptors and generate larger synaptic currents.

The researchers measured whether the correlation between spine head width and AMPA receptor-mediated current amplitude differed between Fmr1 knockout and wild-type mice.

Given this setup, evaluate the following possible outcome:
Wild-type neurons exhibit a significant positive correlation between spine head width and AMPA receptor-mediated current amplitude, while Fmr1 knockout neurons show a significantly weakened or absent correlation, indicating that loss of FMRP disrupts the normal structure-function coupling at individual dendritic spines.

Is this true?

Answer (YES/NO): NO